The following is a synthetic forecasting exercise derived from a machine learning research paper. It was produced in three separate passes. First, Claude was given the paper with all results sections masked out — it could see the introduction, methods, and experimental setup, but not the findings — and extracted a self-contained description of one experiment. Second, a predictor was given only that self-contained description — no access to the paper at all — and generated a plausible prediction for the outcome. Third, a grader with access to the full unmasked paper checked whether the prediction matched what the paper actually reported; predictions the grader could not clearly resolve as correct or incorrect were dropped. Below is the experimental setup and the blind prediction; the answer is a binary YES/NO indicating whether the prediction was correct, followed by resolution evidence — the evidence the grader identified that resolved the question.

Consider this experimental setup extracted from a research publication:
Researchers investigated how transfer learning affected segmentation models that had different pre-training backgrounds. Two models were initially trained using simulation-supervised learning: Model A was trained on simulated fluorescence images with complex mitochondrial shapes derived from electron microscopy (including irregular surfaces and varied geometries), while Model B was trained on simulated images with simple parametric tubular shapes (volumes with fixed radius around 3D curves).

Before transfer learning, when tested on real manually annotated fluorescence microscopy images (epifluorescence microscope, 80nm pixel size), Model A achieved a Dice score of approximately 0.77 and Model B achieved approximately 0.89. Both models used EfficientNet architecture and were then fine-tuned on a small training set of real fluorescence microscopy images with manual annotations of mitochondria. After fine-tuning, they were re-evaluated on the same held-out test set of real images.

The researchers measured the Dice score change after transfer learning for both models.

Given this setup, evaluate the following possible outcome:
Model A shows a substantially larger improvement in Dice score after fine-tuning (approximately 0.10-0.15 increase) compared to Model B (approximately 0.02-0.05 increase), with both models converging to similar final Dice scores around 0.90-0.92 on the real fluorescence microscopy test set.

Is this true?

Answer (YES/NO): NO